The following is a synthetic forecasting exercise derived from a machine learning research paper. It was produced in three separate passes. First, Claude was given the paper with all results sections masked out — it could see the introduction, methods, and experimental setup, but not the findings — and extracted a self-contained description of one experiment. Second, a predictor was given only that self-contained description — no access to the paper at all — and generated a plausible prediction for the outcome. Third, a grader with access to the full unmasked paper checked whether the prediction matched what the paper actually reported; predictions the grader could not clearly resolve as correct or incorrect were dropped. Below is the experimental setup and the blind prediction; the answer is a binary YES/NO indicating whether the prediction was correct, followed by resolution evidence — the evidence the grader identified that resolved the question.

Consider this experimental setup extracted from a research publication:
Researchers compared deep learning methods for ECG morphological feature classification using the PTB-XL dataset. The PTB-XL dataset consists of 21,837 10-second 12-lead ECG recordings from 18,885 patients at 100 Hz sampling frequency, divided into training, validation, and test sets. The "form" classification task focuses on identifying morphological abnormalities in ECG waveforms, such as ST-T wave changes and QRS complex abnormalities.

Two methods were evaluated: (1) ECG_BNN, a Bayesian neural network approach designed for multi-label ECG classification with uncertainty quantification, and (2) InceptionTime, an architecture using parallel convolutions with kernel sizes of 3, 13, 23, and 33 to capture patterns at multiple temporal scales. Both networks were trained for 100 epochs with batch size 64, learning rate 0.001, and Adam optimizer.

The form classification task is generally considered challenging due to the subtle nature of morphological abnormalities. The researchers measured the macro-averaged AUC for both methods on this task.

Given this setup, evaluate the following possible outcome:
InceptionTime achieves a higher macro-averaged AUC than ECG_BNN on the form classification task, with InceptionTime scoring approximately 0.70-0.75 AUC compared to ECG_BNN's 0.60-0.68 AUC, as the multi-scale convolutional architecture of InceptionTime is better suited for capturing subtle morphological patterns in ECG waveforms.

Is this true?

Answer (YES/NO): NO